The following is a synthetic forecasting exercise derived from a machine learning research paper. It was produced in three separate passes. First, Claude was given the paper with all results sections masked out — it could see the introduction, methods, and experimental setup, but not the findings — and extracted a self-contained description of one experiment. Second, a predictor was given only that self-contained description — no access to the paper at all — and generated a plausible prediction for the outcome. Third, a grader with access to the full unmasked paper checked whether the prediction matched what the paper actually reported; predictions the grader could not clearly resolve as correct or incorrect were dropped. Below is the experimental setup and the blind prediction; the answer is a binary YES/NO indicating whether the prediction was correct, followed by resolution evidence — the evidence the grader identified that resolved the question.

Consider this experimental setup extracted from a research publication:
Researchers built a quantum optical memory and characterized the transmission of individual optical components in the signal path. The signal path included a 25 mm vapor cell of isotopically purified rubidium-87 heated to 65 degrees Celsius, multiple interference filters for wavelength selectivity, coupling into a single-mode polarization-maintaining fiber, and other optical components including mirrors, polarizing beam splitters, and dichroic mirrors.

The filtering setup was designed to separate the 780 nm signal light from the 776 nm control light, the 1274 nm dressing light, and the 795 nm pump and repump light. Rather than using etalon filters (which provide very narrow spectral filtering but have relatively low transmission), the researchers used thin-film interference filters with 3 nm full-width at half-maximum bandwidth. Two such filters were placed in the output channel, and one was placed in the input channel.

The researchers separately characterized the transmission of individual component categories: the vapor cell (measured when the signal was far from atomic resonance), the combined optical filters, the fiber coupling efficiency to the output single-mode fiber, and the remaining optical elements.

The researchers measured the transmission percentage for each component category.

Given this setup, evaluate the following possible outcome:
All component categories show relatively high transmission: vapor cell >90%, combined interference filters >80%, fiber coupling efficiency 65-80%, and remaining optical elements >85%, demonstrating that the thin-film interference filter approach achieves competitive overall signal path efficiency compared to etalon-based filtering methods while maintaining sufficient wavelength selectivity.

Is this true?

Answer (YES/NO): NO